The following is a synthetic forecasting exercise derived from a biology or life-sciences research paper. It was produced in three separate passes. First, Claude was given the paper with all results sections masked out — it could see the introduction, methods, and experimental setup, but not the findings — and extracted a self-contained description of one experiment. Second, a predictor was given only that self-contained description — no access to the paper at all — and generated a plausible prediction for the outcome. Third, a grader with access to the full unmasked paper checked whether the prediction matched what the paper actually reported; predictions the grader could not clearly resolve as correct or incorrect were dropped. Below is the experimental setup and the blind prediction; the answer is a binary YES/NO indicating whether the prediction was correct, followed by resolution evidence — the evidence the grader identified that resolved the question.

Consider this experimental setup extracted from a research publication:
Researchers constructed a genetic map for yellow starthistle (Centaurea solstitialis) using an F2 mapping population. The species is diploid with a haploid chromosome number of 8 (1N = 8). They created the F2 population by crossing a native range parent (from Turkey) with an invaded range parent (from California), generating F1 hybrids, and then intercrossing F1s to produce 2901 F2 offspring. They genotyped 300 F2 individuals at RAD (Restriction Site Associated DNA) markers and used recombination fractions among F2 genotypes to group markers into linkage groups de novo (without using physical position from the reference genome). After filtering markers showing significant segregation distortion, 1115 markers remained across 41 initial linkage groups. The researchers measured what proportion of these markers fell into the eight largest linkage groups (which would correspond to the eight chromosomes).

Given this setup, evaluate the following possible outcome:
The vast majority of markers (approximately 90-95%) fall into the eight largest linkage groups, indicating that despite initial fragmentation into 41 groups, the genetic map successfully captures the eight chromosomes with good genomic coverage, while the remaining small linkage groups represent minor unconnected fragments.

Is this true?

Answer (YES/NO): YES